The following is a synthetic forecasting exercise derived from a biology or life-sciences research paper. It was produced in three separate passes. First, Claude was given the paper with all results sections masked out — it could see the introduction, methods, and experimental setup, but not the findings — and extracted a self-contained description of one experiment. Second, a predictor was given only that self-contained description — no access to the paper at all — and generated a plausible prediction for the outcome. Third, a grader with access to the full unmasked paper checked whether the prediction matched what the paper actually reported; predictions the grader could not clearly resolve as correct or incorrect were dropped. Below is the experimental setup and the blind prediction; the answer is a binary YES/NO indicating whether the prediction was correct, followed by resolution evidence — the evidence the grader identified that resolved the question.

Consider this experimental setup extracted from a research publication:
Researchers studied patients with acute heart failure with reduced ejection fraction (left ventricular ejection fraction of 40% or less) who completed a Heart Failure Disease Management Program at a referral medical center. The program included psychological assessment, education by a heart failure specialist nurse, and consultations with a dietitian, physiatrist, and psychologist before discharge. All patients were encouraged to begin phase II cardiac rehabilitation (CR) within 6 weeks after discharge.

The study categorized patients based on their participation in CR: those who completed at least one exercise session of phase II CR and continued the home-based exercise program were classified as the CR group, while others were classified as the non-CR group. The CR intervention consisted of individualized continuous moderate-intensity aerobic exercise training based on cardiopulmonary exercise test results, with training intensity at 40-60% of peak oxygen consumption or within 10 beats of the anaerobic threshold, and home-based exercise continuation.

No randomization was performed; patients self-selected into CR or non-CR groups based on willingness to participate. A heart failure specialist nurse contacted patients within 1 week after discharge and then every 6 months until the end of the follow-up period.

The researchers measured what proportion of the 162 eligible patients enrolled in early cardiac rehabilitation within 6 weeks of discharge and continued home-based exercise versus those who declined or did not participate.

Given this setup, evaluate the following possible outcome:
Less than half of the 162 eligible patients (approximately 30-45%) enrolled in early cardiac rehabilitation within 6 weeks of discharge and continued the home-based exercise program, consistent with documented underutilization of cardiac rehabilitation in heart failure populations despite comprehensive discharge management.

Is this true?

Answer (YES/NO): NO